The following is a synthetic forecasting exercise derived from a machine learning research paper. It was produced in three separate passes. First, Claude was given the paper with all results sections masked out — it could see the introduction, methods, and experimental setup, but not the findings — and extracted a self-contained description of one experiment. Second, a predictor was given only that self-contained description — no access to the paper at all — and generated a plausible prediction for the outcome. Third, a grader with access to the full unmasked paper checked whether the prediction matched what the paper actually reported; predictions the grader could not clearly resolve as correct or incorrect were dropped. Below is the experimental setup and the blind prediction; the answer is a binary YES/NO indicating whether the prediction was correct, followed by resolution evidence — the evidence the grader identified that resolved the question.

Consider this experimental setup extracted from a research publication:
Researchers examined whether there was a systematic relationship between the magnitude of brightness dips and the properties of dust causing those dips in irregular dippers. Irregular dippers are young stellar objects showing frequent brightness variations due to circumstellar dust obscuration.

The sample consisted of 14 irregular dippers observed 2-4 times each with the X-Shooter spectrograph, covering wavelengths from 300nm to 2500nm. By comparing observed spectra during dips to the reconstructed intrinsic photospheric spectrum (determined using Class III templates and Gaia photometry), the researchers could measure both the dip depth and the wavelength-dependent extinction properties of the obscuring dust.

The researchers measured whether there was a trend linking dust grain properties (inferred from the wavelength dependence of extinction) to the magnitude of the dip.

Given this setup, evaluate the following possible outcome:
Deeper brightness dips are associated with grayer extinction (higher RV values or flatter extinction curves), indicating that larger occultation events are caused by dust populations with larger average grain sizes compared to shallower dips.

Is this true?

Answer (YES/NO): NO